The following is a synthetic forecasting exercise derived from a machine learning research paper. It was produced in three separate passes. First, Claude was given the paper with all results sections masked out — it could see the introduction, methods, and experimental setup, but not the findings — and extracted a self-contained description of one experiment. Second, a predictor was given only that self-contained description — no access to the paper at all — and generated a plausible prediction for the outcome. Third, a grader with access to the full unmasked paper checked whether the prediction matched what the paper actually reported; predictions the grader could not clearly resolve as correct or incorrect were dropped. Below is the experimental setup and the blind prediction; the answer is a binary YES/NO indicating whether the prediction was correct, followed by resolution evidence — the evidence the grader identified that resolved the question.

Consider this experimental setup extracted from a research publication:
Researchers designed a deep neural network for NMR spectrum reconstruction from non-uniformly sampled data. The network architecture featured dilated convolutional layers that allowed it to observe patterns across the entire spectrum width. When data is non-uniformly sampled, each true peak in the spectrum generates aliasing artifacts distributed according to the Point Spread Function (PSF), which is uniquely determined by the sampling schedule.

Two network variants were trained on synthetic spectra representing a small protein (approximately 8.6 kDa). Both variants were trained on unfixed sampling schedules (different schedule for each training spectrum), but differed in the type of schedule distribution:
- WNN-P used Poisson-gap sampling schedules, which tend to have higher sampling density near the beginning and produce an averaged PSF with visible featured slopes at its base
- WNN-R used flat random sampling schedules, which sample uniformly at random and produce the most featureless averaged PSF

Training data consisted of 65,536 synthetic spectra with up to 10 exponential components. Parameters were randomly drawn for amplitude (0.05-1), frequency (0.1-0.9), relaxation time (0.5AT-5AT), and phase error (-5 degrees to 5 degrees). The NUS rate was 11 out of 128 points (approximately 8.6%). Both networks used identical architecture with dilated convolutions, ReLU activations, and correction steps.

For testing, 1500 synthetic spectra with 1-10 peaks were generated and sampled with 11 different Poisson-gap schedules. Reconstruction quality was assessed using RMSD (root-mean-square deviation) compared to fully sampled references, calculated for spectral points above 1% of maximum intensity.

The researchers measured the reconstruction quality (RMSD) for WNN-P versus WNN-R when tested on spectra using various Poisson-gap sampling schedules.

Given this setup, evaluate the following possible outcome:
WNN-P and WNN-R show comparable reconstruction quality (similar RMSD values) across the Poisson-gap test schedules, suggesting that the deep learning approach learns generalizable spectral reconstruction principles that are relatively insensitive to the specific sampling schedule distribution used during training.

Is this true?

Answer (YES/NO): NO